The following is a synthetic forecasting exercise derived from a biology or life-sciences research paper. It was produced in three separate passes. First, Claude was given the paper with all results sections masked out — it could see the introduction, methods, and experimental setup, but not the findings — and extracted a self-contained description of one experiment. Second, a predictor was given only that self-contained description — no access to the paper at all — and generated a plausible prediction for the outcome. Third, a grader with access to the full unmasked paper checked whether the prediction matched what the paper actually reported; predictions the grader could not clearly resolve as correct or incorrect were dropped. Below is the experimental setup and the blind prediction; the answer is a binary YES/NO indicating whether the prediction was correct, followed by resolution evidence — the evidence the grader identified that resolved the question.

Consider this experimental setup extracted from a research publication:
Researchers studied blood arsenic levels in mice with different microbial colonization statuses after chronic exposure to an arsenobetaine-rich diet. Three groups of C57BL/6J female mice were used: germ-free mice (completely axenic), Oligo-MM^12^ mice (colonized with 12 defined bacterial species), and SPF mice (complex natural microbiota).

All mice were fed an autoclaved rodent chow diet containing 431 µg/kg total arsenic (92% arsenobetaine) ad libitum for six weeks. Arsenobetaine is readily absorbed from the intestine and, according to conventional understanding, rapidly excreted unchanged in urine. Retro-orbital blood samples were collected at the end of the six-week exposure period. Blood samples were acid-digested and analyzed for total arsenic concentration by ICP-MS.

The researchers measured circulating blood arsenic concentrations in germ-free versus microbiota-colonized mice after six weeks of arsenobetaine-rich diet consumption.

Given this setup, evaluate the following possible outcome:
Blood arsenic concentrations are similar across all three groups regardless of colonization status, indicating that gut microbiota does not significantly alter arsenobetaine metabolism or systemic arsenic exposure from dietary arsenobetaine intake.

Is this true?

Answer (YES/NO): NO